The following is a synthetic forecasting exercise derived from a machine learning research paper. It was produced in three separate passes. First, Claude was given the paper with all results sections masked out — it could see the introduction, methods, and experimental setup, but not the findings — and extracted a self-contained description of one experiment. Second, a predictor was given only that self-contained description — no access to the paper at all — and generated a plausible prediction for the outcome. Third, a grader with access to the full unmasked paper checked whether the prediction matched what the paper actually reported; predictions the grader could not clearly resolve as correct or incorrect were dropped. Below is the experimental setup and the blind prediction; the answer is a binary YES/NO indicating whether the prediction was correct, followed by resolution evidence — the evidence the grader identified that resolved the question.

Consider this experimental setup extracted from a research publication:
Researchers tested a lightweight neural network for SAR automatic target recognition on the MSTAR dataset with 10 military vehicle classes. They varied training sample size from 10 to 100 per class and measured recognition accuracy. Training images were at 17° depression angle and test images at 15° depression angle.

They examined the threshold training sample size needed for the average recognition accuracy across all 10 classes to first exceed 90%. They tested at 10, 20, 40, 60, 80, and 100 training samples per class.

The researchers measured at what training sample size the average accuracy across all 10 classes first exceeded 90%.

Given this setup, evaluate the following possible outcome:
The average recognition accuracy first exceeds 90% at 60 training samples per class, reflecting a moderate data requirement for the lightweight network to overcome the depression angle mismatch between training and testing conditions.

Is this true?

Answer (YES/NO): NO